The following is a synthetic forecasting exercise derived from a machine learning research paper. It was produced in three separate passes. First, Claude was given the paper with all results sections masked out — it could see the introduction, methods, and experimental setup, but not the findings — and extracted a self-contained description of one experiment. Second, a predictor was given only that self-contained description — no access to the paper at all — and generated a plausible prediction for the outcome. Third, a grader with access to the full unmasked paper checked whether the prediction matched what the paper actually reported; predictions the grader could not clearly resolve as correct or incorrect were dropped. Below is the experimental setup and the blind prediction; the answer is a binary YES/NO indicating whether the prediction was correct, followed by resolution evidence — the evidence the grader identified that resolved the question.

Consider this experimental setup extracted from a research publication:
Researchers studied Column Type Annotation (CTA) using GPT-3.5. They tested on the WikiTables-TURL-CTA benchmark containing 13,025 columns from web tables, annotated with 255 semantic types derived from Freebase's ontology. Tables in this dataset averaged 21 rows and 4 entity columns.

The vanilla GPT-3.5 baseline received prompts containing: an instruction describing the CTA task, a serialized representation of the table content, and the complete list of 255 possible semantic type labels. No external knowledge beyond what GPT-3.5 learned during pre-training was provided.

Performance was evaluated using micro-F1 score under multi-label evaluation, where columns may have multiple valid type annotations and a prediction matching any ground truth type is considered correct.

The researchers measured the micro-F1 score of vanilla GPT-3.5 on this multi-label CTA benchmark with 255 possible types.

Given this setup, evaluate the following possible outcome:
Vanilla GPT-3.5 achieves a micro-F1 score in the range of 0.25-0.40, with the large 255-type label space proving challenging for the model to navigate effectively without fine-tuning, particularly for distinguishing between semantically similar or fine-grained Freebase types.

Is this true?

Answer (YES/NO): YES